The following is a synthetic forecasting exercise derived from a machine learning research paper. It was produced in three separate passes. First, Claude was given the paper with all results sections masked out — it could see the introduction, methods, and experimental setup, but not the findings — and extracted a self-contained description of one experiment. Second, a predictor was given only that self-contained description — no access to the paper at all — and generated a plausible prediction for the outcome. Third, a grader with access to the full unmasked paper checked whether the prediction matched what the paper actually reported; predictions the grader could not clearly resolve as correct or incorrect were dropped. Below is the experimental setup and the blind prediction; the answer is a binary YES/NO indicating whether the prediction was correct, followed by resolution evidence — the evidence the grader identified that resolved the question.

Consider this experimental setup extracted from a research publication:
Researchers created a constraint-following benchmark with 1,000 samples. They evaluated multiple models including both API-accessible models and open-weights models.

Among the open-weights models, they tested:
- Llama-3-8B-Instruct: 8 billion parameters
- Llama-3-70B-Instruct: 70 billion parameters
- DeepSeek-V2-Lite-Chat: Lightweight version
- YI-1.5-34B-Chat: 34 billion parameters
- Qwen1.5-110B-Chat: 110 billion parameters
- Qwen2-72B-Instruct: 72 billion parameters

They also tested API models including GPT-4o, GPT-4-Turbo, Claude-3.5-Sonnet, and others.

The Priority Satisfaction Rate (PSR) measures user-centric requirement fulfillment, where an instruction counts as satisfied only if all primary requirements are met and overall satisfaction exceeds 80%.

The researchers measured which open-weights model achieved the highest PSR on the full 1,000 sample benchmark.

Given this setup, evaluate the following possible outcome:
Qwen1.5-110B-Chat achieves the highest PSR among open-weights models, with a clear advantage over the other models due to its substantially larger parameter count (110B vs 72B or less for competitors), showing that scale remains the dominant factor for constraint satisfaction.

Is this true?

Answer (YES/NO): NO